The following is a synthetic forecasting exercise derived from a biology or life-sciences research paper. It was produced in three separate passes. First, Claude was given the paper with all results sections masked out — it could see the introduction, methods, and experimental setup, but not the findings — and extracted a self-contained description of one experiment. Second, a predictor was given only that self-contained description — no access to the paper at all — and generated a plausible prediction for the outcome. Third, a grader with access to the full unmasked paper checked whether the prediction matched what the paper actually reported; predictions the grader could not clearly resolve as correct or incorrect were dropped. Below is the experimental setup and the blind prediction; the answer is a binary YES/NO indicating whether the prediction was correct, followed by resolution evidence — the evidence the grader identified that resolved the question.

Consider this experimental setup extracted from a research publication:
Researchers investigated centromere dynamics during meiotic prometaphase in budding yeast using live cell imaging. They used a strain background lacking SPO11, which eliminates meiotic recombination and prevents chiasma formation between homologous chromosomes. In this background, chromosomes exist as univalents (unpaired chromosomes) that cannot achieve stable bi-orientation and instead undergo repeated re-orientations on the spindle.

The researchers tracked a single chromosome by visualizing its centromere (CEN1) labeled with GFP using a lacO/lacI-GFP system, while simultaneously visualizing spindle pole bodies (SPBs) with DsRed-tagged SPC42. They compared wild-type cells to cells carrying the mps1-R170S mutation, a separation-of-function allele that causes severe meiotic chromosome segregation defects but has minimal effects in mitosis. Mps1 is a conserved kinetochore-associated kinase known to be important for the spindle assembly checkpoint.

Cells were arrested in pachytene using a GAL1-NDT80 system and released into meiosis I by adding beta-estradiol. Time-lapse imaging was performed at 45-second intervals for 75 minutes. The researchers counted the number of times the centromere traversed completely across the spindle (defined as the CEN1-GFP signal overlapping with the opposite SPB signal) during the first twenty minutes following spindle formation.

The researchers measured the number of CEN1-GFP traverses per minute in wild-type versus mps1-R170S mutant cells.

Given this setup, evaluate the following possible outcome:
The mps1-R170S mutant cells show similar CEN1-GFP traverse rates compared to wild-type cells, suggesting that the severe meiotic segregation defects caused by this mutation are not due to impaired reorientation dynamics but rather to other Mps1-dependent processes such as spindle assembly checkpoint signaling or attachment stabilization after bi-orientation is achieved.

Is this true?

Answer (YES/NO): NO